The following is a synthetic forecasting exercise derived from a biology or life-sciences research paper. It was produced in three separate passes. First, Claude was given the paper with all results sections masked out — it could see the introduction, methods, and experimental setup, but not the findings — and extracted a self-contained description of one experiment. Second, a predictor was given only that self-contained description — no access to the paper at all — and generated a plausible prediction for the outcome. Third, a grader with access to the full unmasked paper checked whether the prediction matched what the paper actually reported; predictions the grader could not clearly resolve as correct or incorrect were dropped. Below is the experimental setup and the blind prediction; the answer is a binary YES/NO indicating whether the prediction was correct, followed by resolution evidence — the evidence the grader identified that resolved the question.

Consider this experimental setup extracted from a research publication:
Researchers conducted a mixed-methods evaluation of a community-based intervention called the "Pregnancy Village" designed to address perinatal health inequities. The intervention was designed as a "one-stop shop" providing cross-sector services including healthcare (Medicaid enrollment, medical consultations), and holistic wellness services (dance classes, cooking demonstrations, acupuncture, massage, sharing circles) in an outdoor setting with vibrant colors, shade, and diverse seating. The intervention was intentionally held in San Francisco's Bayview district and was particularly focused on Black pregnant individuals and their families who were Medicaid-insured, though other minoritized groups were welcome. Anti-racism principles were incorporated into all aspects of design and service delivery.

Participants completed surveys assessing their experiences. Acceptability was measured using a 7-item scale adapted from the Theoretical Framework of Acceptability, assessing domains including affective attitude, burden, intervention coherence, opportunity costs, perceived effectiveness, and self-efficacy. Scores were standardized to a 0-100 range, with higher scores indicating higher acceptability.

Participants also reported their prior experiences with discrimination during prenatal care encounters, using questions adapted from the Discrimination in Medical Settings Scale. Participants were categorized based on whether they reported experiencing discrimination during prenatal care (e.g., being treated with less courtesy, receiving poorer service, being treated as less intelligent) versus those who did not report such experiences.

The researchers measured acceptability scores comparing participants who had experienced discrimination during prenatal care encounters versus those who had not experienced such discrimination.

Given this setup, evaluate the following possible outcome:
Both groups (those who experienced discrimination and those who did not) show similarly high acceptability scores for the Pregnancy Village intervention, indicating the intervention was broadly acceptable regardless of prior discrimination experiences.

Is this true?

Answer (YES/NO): NO